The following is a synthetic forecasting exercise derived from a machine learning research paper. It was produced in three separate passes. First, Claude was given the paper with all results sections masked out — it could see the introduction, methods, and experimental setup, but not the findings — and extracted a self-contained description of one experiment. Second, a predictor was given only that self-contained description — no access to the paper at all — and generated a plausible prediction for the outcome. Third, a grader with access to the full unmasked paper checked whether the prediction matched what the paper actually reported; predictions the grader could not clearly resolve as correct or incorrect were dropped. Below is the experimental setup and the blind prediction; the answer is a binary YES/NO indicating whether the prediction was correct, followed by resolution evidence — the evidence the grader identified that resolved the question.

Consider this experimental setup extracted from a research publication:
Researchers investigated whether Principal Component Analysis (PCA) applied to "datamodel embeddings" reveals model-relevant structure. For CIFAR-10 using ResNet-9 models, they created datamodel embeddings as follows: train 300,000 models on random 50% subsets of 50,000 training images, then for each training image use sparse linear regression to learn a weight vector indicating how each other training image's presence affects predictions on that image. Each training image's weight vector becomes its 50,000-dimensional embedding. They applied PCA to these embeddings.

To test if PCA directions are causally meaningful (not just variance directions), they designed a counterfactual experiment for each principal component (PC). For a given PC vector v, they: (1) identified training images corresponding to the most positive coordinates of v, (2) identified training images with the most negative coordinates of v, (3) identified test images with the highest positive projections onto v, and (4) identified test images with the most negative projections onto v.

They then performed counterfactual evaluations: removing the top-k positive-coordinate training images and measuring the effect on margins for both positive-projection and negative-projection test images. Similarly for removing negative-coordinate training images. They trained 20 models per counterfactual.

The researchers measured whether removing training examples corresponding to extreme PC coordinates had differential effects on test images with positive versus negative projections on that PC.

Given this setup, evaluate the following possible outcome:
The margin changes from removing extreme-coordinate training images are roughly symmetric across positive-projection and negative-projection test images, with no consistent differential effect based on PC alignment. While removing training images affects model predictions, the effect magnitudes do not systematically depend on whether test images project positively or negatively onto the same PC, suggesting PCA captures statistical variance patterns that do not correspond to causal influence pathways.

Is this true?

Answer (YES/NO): NO